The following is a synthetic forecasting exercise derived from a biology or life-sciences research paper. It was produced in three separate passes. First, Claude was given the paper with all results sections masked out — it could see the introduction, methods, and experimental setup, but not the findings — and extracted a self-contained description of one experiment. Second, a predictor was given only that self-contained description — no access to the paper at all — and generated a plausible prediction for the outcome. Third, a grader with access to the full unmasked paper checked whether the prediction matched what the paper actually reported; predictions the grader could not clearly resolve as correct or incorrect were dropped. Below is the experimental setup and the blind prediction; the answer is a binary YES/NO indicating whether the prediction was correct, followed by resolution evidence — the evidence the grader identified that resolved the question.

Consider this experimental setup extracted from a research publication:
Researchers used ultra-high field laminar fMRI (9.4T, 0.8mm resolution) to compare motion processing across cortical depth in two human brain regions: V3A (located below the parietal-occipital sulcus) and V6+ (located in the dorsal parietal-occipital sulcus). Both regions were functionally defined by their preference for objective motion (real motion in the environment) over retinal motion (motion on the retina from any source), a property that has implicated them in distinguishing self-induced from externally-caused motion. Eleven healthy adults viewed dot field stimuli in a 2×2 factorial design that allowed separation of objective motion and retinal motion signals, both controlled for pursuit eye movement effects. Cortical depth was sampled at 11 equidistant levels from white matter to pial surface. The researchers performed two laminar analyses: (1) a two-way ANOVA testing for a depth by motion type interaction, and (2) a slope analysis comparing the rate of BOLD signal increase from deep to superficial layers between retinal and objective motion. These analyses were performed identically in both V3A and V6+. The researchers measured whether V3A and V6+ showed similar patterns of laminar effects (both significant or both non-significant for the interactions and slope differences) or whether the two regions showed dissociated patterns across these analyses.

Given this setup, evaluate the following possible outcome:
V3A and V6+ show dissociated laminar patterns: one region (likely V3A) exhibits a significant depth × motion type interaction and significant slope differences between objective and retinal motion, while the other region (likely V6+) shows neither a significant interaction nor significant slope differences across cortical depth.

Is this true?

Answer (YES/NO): NO